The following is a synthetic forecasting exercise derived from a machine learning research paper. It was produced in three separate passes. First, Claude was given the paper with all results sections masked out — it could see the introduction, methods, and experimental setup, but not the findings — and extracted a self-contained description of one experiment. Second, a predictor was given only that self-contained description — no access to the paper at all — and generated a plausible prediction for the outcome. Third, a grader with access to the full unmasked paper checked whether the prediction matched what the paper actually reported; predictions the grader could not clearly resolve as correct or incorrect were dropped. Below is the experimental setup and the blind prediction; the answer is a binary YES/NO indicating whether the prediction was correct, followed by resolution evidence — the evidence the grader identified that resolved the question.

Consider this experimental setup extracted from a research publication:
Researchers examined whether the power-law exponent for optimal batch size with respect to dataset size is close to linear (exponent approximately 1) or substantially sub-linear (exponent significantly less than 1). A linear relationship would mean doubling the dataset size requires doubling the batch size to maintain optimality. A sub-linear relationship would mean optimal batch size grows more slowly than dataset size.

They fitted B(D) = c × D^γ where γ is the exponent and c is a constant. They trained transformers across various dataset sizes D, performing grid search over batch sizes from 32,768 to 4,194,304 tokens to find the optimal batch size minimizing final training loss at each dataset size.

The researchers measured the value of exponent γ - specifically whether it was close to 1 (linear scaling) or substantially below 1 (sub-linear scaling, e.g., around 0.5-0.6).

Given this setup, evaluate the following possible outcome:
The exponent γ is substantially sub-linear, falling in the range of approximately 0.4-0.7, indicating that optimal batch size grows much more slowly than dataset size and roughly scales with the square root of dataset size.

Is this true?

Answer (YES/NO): YES